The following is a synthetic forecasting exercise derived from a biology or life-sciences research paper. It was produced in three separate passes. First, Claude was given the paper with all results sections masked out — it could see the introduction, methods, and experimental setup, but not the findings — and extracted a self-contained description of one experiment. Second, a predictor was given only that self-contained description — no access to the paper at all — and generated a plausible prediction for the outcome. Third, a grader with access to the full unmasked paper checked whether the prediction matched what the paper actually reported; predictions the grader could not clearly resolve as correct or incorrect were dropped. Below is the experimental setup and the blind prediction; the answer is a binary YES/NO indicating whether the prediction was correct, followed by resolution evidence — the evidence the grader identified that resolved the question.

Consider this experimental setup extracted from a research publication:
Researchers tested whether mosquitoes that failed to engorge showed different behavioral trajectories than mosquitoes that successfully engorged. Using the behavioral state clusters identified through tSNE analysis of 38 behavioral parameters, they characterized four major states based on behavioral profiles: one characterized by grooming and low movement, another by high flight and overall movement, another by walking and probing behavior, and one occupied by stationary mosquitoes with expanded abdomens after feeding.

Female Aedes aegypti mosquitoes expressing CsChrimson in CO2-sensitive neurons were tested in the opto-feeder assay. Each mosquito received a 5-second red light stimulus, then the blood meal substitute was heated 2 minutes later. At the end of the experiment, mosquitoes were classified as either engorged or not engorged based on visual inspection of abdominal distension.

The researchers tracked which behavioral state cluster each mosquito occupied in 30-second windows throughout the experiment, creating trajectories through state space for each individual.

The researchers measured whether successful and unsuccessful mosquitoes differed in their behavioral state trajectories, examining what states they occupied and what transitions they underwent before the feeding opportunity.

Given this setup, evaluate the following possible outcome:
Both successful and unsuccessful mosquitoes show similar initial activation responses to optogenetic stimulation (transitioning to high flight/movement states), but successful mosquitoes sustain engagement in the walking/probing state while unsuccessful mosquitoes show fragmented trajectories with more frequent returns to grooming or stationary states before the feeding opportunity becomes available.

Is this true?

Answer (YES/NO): NO